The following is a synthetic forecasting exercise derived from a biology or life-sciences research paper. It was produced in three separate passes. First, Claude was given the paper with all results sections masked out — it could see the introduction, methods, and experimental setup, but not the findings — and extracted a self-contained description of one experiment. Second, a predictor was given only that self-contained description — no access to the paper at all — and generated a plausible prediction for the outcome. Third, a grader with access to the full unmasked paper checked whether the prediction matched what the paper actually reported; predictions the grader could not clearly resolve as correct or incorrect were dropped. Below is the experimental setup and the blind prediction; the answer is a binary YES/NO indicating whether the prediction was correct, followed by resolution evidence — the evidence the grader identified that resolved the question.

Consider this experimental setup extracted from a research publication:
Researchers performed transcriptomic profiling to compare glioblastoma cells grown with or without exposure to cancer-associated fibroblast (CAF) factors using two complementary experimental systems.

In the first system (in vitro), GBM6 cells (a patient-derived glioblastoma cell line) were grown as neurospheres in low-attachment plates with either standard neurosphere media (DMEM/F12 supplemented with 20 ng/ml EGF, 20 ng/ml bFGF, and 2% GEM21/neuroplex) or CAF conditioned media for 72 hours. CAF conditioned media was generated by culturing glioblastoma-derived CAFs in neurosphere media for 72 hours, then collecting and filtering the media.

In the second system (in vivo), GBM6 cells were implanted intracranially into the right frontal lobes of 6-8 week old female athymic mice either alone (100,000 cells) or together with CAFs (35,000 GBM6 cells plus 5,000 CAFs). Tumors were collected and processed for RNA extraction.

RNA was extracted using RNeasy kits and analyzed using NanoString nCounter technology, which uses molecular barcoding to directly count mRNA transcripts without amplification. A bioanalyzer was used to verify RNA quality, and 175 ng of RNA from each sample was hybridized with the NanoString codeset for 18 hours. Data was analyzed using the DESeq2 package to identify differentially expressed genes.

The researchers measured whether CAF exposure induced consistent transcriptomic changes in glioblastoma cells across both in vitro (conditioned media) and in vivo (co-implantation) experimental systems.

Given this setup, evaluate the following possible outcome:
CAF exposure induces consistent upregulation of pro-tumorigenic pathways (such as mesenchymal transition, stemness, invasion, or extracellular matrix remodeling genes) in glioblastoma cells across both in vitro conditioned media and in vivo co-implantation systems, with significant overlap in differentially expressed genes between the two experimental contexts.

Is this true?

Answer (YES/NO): NO